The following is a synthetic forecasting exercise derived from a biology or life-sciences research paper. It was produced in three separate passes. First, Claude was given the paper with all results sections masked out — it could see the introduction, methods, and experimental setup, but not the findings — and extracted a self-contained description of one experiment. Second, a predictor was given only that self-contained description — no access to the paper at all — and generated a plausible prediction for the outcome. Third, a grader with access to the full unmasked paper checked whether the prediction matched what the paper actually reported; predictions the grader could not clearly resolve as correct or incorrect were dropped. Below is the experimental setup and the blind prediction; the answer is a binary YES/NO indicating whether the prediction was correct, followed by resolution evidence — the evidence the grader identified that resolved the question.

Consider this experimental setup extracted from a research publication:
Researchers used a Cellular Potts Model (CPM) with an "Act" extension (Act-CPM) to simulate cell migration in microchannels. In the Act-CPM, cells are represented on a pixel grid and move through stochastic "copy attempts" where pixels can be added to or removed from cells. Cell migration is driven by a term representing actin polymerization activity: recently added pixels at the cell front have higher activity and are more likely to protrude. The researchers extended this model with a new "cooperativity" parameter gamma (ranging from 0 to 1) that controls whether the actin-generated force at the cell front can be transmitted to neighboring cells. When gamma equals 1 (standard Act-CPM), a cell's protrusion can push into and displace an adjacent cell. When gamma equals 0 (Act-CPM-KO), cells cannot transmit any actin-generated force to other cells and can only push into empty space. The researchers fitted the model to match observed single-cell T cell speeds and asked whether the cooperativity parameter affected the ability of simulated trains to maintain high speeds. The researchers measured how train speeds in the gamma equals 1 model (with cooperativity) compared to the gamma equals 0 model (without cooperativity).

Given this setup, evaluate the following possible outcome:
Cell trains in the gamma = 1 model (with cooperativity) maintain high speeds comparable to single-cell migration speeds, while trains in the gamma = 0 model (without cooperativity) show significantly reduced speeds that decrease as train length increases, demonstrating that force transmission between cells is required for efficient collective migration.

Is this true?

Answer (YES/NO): YES